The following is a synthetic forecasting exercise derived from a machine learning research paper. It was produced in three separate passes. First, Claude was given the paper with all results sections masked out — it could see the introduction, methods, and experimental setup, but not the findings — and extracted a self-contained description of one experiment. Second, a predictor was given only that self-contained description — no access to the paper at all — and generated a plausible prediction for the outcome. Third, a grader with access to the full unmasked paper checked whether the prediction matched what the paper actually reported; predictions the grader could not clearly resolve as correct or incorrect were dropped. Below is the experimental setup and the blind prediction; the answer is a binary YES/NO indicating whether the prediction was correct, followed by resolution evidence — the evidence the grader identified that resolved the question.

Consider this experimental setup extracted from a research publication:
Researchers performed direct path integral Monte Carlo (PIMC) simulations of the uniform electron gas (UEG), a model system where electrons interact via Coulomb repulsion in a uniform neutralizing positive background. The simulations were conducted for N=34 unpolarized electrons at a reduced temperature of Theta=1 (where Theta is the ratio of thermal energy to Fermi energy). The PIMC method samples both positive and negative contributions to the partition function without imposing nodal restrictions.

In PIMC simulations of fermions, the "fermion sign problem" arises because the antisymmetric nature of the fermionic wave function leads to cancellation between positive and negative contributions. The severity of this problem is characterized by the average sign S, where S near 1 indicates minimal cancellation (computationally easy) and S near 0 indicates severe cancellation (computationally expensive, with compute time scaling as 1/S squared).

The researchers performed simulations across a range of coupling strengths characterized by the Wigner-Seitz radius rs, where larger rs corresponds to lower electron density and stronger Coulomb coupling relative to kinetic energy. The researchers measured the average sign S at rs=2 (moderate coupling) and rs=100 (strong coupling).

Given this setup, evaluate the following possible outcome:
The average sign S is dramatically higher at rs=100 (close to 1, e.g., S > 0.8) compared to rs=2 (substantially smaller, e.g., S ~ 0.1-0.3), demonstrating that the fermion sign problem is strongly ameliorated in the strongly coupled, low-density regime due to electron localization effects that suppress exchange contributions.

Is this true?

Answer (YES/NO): NO